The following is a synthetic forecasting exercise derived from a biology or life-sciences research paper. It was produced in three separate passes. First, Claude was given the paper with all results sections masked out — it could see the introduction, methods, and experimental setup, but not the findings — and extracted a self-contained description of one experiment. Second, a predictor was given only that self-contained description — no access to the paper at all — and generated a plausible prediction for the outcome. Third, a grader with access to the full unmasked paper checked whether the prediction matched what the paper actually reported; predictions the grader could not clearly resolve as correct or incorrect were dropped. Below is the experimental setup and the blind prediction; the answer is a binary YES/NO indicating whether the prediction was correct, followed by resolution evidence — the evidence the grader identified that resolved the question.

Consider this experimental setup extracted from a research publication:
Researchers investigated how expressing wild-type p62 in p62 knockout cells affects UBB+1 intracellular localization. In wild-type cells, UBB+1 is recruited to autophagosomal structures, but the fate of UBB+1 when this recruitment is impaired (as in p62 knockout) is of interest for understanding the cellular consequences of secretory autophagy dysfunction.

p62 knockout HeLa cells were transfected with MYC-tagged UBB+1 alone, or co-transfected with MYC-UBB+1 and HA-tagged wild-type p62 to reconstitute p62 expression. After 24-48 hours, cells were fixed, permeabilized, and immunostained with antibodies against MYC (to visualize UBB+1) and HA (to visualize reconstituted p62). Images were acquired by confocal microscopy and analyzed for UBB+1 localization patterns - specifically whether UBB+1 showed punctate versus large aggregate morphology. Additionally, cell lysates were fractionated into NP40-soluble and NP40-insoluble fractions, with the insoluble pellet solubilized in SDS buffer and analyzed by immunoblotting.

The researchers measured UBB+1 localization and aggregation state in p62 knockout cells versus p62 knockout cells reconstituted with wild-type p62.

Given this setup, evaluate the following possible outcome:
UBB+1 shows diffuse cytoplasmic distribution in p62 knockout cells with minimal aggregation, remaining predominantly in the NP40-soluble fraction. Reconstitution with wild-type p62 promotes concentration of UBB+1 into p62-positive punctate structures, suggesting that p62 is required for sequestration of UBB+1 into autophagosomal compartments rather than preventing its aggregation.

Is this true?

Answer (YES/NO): NO